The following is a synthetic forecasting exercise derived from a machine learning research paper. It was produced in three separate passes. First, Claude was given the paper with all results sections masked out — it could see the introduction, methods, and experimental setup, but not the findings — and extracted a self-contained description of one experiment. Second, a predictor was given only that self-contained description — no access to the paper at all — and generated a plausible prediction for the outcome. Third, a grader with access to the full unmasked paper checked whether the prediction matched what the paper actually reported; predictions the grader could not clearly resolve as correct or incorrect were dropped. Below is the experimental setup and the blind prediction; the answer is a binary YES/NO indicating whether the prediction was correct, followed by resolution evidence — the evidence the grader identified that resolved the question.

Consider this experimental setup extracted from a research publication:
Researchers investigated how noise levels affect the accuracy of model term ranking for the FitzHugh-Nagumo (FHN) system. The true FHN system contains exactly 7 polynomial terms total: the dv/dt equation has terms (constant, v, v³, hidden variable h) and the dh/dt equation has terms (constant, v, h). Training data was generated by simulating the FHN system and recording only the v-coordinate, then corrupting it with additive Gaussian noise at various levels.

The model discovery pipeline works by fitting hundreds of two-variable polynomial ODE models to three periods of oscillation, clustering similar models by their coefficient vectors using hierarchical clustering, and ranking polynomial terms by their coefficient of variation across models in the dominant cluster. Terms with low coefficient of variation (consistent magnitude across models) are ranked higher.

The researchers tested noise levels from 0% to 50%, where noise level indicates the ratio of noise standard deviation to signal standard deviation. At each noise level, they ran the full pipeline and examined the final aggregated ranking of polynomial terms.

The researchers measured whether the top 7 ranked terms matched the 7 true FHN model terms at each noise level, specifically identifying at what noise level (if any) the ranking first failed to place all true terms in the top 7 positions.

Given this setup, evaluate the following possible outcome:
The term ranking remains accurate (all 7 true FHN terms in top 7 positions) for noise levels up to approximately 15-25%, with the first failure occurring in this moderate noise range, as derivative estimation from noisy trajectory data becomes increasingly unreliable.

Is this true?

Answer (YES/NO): NO